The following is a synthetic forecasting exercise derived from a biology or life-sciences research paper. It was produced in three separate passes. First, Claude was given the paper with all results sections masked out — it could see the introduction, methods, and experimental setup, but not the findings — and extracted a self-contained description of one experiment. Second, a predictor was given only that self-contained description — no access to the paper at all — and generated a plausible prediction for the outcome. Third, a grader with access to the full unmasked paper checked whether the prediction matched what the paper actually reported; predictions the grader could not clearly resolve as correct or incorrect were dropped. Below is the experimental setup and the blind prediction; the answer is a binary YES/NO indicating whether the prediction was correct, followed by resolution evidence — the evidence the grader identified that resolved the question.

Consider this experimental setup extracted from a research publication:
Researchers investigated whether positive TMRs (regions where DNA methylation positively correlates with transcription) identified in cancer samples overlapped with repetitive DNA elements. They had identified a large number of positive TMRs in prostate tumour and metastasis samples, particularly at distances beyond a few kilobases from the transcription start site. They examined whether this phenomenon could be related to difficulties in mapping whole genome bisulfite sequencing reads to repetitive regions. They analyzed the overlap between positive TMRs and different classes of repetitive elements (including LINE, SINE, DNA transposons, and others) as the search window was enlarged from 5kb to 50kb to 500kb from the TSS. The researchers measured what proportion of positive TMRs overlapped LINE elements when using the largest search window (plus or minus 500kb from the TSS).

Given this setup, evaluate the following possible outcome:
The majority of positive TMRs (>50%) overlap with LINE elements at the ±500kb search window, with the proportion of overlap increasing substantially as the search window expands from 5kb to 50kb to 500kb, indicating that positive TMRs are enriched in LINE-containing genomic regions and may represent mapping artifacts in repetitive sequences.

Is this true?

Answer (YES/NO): NO